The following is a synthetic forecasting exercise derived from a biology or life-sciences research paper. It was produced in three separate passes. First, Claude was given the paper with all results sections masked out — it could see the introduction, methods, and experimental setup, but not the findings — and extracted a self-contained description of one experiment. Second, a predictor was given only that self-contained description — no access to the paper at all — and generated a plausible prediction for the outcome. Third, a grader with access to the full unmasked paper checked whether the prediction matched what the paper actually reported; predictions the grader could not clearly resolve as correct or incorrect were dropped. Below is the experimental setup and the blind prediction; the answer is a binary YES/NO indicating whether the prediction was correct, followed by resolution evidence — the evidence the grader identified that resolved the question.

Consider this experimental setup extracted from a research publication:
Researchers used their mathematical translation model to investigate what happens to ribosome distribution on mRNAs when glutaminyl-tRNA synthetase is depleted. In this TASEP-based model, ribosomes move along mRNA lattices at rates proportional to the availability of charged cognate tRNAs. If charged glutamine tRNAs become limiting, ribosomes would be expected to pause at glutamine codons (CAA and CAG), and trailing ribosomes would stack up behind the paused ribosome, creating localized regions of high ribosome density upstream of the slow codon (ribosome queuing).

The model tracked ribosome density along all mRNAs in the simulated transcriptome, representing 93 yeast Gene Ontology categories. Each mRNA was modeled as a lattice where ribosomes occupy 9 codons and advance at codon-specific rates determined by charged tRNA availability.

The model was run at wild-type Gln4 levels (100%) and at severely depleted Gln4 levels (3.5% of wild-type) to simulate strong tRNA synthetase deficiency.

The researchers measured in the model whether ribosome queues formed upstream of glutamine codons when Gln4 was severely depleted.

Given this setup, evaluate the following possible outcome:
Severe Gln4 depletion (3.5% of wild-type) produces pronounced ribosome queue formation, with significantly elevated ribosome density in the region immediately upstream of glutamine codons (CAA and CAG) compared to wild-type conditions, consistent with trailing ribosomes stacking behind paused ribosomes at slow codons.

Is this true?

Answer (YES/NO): YES